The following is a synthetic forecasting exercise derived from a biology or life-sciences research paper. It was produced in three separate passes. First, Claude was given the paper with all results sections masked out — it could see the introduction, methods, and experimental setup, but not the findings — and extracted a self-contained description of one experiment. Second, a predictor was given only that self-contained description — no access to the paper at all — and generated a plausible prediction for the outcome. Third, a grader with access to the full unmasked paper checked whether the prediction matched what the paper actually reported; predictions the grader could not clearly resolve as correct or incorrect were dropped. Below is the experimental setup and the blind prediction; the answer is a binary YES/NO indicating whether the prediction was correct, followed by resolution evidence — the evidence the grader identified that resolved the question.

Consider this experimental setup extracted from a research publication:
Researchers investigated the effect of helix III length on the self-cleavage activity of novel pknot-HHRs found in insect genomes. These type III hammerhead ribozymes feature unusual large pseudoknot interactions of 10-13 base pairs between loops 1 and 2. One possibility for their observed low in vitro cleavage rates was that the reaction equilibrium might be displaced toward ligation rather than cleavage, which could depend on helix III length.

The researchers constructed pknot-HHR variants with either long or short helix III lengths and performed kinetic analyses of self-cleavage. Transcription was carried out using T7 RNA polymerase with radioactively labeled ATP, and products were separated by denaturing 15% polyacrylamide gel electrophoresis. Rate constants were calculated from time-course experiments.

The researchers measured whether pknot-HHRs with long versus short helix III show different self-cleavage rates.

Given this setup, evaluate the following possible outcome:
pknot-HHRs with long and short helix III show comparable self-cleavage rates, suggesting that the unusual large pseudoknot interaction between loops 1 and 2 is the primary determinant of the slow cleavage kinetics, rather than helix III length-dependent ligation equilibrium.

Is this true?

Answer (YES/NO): YES